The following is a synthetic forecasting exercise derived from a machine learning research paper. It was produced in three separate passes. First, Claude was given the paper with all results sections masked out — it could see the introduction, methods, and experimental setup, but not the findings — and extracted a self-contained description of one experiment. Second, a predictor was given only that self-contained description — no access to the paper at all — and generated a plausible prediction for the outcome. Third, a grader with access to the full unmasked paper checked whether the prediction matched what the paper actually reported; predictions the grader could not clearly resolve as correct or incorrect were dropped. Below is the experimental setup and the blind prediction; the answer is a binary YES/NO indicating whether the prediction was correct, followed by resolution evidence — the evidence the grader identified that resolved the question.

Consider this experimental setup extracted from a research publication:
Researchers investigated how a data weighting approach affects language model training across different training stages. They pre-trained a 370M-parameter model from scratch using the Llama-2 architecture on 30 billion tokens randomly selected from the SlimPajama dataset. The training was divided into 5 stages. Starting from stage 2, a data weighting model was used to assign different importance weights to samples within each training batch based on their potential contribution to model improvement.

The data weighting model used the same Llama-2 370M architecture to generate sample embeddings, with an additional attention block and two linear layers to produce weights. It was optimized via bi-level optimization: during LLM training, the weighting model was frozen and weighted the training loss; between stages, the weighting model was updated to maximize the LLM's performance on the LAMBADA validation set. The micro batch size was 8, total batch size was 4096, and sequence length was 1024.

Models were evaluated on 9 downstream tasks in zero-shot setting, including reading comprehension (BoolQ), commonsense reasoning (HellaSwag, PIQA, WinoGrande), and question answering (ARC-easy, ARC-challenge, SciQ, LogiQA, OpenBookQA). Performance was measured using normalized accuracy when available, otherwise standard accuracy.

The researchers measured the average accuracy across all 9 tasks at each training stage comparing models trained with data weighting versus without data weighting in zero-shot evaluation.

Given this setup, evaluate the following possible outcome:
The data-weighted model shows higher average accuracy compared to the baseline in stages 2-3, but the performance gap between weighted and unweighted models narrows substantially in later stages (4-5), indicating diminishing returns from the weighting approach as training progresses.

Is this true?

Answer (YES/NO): NO